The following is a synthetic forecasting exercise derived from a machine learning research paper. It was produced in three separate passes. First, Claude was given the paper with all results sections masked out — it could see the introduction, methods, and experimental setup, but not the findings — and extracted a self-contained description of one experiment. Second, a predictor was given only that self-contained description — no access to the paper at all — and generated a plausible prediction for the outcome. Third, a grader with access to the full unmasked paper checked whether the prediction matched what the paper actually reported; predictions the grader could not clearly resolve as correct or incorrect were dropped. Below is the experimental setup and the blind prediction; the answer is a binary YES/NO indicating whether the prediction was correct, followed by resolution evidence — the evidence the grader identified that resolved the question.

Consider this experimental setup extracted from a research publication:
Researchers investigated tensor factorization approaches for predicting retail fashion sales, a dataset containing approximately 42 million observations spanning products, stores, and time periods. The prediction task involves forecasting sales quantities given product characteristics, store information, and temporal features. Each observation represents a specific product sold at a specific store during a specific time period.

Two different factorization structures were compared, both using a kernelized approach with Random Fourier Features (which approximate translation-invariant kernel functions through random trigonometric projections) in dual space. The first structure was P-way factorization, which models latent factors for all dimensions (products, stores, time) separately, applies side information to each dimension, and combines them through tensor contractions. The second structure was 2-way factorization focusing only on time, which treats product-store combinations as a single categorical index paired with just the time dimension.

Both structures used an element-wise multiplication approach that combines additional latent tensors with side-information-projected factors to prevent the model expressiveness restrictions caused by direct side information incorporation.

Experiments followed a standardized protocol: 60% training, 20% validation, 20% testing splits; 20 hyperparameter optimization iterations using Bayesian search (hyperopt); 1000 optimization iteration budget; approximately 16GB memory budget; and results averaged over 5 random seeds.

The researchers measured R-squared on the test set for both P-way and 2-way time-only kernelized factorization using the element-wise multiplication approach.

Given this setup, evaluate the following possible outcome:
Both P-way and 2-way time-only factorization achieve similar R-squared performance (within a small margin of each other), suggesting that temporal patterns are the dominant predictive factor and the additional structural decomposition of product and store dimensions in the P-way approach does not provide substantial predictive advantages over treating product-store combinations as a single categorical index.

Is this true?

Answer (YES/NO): NO